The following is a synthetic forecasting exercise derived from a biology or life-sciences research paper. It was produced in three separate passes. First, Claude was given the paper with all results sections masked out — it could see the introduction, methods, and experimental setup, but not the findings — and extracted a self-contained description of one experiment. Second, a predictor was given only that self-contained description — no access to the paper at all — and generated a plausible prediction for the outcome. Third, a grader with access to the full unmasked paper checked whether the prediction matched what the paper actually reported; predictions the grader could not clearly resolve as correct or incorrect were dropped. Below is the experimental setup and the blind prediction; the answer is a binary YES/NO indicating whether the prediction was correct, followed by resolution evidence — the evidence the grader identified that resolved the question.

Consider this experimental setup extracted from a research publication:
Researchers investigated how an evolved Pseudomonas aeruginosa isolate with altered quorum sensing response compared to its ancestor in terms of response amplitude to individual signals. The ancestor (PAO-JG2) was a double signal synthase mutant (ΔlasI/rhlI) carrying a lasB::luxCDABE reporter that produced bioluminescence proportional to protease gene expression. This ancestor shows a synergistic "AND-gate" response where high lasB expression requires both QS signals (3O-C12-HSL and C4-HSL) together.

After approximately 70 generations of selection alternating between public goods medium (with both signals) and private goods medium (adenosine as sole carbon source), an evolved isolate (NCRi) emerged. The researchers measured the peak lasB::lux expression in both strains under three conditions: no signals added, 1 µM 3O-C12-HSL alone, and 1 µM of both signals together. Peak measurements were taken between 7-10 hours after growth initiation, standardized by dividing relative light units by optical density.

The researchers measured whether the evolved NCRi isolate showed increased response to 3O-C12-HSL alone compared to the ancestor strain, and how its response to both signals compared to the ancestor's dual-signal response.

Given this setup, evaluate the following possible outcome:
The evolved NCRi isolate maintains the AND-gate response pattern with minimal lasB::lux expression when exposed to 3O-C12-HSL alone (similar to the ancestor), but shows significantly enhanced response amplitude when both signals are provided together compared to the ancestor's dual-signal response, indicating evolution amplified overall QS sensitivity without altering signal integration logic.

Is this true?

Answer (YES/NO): NO